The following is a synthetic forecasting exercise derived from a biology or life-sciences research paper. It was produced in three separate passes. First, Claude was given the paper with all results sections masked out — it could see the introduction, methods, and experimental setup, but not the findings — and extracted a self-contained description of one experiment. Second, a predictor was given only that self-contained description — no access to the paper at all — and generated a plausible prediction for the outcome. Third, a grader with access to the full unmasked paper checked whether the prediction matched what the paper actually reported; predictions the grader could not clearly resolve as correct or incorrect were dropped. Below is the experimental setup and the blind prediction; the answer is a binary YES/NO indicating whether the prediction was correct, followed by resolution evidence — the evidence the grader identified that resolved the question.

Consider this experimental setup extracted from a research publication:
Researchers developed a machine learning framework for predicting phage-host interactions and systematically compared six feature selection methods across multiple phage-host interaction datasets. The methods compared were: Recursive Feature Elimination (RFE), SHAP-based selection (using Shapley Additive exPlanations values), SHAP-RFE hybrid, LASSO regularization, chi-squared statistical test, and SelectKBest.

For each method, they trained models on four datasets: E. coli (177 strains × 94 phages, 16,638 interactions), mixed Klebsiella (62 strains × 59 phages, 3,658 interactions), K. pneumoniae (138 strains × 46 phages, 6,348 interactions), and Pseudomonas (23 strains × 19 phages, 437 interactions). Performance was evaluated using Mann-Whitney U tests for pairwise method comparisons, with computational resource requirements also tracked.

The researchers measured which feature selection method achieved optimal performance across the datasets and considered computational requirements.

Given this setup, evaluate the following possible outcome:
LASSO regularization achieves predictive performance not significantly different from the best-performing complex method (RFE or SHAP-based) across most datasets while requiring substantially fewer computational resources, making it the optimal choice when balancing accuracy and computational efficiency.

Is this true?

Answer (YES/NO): NO